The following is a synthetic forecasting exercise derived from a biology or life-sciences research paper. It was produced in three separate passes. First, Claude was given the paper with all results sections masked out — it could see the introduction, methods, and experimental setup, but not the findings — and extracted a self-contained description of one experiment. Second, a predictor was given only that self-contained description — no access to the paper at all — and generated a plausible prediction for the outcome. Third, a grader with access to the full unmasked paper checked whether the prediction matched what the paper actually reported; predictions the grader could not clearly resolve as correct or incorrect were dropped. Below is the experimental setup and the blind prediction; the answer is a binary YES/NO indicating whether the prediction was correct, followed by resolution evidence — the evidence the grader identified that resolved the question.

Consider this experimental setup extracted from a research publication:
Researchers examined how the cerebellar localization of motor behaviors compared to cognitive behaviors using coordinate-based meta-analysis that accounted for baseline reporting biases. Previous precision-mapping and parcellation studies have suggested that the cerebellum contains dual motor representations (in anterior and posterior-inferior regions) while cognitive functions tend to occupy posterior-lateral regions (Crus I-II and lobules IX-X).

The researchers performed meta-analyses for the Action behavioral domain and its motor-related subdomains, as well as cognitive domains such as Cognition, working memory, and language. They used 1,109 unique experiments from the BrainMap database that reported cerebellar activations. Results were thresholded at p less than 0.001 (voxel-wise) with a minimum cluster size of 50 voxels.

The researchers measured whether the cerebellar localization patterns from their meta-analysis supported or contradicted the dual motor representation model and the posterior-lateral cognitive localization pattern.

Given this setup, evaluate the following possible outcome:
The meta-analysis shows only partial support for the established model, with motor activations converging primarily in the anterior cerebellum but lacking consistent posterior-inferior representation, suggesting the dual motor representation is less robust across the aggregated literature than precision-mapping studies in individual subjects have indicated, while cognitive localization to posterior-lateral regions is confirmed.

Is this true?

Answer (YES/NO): YES